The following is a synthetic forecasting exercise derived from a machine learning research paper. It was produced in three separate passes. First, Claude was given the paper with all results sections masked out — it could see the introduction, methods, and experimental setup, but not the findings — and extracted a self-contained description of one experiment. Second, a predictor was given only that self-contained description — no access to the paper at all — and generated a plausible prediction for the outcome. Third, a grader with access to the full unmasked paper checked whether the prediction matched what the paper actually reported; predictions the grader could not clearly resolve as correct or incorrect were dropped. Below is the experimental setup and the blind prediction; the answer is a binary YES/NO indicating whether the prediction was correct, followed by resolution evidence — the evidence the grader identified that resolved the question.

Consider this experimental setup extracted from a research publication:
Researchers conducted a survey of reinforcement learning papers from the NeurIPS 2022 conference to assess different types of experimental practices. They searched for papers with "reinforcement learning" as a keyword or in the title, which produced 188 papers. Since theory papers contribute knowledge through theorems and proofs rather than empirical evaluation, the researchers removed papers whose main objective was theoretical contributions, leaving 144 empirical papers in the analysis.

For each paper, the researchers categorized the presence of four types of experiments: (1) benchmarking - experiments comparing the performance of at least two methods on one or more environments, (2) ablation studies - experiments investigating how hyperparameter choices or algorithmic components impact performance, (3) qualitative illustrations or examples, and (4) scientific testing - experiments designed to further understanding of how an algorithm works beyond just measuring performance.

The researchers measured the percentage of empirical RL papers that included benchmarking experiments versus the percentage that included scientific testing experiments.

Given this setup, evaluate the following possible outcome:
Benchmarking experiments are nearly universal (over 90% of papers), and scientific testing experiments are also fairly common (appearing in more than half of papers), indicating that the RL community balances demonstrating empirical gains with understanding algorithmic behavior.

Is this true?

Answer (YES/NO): NO